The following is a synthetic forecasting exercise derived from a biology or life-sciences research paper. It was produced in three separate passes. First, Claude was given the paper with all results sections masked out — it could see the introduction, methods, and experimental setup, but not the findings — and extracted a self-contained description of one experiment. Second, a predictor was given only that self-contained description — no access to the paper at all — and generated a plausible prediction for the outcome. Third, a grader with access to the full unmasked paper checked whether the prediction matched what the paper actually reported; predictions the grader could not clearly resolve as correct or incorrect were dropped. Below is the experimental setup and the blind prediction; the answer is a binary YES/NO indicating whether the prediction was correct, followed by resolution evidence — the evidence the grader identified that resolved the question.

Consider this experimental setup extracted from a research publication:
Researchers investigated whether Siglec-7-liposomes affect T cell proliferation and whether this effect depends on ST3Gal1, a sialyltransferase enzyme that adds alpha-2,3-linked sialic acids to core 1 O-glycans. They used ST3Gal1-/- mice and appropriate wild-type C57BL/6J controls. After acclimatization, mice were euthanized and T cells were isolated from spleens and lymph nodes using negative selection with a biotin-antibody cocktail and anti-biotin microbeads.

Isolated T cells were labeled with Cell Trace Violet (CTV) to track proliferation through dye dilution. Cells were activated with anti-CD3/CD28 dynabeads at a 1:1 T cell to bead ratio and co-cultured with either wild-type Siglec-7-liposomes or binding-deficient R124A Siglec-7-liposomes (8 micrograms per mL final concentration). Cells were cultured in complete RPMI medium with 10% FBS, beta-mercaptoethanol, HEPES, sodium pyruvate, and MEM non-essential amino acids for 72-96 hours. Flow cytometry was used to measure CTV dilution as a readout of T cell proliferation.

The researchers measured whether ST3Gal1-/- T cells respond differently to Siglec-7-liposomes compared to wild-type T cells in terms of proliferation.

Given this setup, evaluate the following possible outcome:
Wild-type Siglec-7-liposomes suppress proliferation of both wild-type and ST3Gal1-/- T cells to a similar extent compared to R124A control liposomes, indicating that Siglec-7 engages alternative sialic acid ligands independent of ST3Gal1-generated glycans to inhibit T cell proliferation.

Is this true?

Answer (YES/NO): NO